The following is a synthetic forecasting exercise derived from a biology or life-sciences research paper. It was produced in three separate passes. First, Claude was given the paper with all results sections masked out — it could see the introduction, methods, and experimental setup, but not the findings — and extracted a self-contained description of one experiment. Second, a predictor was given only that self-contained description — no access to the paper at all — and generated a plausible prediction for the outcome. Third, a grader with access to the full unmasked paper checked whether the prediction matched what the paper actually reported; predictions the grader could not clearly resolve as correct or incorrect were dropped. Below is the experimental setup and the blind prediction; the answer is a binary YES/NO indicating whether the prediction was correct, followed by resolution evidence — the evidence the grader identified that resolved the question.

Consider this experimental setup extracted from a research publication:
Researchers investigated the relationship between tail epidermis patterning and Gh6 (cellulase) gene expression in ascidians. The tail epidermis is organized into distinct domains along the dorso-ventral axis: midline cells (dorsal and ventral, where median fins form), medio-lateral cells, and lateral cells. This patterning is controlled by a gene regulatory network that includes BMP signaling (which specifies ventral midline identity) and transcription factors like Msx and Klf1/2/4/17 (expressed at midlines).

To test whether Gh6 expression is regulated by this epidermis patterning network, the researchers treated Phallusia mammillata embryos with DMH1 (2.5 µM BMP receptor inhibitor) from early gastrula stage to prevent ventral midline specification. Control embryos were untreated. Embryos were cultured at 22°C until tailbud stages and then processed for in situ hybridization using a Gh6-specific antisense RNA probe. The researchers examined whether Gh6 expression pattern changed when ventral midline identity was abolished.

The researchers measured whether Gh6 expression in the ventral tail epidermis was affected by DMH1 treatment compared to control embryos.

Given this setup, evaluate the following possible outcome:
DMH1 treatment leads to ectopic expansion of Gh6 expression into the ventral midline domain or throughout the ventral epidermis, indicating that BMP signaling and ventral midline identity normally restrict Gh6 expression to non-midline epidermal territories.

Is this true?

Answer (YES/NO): NO